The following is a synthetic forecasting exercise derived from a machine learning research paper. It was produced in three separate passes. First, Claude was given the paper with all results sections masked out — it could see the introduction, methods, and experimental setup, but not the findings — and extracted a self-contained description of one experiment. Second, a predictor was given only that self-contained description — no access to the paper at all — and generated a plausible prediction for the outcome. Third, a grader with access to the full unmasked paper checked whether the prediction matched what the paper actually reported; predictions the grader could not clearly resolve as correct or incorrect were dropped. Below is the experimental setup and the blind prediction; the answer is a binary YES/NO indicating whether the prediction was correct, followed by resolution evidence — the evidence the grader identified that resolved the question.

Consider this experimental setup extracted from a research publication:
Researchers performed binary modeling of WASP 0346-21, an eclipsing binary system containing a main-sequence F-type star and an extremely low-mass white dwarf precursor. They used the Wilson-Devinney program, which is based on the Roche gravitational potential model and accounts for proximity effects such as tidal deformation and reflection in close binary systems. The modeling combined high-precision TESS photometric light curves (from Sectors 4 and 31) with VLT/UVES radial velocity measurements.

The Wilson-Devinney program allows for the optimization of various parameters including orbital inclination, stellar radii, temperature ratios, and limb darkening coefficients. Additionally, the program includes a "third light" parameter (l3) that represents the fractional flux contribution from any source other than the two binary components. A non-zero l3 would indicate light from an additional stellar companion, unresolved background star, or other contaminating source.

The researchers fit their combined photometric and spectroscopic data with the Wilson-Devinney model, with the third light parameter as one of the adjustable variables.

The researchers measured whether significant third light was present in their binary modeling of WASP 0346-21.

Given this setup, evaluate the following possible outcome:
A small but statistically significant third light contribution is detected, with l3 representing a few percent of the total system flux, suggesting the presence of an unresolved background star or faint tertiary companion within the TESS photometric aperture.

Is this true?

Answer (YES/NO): YES